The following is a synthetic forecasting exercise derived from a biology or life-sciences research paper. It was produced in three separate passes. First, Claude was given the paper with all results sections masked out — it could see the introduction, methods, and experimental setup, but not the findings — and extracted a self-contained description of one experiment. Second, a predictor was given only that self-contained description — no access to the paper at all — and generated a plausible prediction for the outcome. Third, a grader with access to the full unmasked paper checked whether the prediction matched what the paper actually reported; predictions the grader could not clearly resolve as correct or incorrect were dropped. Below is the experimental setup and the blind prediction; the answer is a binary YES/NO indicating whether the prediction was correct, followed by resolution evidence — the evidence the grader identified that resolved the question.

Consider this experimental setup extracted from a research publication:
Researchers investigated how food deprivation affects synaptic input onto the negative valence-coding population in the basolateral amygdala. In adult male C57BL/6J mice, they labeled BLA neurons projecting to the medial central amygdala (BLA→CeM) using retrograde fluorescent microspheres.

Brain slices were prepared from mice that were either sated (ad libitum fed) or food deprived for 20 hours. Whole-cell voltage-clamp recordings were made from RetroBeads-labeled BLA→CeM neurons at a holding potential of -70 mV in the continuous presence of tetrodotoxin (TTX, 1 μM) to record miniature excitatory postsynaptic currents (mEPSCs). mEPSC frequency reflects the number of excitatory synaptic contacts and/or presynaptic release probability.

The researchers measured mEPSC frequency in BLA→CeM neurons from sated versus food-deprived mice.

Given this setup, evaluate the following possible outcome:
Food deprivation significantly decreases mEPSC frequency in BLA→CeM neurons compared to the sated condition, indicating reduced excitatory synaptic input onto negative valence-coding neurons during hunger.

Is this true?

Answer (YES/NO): NO